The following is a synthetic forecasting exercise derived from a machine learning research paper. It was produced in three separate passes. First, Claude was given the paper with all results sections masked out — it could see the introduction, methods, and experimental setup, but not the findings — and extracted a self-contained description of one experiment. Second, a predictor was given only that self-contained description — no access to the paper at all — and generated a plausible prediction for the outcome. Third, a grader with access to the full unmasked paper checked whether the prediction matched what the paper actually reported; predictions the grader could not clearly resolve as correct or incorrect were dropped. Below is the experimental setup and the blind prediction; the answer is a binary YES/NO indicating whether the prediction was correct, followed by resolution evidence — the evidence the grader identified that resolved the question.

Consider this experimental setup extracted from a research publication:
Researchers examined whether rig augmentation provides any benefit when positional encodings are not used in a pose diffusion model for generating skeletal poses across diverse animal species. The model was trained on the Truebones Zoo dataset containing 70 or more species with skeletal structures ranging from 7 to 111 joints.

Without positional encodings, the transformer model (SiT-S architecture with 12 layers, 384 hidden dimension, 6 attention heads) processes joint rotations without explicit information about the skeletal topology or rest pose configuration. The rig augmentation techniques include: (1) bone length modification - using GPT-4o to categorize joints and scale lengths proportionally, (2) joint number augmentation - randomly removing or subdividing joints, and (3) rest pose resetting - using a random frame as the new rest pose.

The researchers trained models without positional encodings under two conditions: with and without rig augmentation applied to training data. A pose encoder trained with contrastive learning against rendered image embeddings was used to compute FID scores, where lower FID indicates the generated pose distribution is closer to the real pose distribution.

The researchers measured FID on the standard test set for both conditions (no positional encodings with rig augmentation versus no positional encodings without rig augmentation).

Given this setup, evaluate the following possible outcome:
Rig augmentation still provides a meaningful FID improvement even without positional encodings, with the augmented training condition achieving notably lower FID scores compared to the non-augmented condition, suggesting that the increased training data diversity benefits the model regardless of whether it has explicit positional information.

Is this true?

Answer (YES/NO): NO